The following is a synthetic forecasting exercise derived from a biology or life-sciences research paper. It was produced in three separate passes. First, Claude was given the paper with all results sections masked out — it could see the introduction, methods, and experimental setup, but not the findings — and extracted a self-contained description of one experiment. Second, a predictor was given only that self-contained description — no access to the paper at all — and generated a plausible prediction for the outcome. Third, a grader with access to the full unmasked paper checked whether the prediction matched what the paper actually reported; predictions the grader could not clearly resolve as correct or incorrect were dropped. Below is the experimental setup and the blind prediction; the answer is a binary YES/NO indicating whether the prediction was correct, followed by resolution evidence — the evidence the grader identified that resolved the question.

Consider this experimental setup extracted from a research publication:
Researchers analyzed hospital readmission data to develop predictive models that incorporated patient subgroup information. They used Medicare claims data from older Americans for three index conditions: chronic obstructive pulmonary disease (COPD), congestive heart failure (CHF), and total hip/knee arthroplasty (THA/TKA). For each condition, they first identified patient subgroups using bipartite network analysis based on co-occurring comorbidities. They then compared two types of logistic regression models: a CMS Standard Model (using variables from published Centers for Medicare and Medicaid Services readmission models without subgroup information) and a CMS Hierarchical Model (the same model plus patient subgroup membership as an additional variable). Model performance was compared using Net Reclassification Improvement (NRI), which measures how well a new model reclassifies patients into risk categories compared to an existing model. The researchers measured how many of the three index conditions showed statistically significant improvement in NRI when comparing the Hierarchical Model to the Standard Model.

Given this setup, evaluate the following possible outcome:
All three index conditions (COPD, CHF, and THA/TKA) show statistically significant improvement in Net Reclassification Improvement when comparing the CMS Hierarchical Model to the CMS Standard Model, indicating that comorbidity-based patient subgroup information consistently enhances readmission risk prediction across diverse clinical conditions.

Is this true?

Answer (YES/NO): NO